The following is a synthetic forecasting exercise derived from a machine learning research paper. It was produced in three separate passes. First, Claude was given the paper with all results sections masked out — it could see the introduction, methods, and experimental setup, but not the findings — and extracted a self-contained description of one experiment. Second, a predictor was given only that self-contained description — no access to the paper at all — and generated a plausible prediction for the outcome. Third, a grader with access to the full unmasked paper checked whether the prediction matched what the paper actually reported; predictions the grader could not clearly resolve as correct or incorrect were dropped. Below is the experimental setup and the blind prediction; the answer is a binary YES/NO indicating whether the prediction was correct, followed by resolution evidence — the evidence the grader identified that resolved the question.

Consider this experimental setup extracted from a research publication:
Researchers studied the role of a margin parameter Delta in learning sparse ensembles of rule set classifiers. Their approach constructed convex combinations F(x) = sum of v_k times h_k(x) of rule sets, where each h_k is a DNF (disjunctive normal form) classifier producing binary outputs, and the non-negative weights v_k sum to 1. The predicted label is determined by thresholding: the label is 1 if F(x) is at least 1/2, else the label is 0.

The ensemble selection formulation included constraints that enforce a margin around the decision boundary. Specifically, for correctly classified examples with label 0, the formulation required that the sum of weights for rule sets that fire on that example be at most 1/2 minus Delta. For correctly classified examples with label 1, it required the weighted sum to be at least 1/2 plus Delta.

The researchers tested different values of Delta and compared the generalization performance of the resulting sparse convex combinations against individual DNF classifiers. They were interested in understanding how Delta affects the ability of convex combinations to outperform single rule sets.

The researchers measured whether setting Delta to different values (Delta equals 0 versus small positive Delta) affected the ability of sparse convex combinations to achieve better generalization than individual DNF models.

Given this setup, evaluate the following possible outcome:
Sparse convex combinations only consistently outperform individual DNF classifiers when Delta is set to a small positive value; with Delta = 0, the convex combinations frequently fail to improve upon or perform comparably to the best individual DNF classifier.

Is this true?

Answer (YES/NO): YES